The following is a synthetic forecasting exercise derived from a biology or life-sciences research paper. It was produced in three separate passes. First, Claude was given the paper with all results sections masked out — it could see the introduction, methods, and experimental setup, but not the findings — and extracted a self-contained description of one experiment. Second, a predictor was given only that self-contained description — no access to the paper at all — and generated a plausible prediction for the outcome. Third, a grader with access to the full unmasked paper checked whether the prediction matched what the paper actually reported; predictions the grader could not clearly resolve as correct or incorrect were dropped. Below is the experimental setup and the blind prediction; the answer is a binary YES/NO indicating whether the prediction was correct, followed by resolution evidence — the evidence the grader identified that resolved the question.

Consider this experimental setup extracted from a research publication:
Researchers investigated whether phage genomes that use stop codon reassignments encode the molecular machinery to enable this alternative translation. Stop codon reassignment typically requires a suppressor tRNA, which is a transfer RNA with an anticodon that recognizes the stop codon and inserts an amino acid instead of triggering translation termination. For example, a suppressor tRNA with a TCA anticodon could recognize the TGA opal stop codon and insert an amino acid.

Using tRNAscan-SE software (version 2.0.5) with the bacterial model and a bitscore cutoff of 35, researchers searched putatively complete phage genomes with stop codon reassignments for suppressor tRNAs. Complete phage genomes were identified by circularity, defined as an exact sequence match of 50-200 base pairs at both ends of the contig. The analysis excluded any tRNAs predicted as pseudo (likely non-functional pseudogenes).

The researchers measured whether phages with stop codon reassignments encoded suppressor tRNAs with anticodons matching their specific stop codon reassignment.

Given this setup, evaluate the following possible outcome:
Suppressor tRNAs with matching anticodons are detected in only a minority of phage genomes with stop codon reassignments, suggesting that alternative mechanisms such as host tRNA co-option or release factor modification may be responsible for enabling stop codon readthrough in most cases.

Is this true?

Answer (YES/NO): NO